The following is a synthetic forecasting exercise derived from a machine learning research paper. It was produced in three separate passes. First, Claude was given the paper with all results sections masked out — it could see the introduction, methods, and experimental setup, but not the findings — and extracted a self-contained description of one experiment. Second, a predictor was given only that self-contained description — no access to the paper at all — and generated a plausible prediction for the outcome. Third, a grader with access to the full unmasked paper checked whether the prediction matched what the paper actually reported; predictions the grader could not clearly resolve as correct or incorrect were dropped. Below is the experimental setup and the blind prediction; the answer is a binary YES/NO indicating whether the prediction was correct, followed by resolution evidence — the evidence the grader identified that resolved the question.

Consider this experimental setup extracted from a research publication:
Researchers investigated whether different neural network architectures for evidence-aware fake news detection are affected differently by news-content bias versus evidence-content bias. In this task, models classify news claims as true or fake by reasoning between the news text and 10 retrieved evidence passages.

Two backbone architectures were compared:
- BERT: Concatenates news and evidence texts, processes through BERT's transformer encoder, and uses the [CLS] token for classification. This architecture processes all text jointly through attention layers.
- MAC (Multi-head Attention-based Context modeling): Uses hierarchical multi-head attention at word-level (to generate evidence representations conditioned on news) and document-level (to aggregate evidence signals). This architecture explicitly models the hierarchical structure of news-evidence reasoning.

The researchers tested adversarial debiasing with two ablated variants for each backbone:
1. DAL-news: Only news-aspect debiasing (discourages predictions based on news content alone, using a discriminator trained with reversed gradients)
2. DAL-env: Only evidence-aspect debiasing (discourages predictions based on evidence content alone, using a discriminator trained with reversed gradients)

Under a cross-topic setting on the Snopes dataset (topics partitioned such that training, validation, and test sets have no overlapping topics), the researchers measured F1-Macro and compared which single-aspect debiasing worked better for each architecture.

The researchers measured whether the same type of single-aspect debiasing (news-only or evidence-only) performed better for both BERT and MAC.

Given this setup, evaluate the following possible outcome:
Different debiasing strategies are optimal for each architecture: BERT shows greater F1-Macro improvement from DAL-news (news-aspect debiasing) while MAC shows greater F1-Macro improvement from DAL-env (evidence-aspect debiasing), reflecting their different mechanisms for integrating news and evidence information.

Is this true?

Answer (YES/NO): YES